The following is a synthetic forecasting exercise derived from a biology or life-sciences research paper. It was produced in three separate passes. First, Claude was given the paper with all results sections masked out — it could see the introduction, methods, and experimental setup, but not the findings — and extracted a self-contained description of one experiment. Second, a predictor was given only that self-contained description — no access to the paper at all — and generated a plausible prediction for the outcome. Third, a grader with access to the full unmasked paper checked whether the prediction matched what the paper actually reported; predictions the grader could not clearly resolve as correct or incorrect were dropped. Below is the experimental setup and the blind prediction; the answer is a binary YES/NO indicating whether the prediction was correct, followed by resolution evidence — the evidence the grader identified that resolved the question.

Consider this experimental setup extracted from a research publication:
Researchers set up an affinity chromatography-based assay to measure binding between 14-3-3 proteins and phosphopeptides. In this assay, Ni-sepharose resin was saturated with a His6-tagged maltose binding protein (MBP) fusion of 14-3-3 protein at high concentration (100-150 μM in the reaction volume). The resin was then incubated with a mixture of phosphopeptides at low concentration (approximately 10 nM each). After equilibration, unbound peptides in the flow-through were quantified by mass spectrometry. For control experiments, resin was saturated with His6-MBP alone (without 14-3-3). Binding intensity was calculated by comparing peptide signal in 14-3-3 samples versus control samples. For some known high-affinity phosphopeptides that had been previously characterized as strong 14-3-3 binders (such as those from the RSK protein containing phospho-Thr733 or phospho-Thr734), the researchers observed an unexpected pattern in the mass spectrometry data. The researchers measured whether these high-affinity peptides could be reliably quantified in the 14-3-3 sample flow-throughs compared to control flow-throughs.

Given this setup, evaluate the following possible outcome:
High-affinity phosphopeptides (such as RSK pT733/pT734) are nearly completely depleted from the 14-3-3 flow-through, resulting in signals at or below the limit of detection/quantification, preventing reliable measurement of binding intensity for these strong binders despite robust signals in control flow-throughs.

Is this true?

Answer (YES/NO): YES